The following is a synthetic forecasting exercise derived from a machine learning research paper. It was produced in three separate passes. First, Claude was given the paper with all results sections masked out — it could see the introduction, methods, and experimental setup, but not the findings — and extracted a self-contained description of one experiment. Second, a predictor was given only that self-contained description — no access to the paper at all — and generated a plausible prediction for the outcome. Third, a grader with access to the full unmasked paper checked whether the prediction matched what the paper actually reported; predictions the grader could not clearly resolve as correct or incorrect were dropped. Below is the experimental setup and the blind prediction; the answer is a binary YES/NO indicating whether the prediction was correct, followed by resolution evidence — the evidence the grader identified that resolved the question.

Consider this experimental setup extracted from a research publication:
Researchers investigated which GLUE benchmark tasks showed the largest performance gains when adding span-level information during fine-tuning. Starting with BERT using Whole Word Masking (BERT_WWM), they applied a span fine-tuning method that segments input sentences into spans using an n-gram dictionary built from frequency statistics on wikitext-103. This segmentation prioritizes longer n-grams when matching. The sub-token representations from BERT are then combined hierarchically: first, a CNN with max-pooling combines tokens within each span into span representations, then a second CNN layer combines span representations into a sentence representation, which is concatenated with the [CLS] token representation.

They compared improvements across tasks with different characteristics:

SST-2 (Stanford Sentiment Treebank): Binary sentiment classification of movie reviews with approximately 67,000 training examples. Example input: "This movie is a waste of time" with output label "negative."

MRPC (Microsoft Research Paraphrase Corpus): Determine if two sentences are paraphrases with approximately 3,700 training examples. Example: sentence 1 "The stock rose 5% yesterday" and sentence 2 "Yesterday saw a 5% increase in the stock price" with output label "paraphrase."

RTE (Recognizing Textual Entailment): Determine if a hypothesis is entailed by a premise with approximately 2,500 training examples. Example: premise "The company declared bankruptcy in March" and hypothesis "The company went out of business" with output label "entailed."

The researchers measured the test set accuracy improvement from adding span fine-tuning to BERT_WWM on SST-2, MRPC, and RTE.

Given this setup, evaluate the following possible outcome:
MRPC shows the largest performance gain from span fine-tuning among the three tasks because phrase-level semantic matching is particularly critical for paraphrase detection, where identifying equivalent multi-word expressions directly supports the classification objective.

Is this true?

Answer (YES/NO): NO